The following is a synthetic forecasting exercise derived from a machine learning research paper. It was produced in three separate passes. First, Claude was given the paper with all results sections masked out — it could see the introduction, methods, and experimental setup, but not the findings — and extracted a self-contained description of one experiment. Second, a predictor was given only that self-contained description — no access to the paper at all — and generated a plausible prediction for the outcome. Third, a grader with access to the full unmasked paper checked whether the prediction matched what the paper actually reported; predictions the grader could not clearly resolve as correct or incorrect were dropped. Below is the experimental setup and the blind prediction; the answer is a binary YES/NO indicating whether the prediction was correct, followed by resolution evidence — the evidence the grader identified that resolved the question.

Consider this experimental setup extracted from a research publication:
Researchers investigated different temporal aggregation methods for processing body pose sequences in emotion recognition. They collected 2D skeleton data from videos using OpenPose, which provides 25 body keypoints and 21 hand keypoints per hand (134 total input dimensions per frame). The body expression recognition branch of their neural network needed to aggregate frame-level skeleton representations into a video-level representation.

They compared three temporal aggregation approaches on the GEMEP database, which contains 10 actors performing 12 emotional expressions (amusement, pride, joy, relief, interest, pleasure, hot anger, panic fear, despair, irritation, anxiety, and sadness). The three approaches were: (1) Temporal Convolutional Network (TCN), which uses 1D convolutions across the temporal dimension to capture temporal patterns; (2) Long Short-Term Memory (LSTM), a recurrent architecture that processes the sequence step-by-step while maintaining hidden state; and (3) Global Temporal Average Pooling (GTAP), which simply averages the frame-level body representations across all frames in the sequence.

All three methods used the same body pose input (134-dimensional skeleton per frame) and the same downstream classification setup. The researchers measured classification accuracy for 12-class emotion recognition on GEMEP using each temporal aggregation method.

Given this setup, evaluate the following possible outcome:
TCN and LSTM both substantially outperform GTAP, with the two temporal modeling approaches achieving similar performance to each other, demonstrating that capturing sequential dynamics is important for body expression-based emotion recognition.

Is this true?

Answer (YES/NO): NO